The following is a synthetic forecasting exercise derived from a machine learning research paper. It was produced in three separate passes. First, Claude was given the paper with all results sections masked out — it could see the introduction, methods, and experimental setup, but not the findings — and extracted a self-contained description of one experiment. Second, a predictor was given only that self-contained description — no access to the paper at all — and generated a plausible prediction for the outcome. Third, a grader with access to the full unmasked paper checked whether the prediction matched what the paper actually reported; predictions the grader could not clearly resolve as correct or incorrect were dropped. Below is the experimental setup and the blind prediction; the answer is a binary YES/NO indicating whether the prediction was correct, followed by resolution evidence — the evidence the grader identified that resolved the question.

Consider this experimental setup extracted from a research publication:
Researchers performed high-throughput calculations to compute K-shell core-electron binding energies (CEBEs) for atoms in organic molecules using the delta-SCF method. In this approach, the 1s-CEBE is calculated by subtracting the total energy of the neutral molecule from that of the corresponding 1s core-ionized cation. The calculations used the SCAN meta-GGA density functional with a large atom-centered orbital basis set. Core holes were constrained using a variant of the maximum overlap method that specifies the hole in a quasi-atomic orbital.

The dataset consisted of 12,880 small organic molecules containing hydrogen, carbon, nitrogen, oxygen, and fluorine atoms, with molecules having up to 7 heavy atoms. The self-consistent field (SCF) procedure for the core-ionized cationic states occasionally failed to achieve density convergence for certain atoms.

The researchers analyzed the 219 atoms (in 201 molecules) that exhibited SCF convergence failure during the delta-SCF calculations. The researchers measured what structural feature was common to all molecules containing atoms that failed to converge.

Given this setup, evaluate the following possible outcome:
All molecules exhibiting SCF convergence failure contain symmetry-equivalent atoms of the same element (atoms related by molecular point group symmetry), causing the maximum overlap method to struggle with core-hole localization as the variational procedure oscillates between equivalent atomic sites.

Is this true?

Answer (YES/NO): NO